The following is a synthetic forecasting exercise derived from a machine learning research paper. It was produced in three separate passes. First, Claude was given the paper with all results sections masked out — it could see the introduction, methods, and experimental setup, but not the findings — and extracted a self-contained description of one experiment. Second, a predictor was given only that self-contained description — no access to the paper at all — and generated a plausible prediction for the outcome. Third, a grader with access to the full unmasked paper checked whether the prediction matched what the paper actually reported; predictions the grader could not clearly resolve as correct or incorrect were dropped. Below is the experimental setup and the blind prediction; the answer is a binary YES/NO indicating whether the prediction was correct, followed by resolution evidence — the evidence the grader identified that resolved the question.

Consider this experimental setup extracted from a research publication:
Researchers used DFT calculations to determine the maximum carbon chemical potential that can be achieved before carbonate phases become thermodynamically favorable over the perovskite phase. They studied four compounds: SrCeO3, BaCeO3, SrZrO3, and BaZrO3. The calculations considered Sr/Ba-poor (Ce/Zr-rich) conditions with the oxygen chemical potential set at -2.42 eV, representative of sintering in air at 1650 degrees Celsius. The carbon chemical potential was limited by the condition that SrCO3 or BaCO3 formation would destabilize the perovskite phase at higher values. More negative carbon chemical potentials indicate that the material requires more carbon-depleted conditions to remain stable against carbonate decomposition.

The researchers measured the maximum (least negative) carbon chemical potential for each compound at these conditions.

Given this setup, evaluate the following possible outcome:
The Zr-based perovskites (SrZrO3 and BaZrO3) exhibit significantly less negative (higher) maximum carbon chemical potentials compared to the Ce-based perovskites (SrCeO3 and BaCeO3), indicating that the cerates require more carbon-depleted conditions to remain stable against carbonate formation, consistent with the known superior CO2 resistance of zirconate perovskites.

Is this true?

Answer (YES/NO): YES